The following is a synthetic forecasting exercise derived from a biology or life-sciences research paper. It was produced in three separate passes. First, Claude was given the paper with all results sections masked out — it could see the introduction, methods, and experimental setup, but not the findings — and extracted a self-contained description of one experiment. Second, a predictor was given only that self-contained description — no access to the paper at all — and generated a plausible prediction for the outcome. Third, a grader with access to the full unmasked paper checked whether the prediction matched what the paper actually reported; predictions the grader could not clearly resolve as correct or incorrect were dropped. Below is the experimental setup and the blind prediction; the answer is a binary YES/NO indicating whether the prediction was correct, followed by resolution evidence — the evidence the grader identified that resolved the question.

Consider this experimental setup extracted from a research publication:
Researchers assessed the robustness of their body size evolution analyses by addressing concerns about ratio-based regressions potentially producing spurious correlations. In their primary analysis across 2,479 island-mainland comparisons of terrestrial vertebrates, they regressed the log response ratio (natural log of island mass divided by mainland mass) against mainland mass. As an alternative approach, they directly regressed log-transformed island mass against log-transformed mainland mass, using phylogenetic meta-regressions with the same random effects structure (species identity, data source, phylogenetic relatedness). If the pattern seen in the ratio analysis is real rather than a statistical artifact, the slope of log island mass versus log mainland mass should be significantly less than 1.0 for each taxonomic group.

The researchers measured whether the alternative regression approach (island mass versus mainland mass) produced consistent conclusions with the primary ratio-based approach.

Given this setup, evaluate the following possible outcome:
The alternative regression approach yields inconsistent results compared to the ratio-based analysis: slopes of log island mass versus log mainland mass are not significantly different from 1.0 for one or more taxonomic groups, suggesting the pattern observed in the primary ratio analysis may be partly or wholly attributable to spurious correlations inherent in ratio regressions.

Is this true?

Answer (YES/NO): NO